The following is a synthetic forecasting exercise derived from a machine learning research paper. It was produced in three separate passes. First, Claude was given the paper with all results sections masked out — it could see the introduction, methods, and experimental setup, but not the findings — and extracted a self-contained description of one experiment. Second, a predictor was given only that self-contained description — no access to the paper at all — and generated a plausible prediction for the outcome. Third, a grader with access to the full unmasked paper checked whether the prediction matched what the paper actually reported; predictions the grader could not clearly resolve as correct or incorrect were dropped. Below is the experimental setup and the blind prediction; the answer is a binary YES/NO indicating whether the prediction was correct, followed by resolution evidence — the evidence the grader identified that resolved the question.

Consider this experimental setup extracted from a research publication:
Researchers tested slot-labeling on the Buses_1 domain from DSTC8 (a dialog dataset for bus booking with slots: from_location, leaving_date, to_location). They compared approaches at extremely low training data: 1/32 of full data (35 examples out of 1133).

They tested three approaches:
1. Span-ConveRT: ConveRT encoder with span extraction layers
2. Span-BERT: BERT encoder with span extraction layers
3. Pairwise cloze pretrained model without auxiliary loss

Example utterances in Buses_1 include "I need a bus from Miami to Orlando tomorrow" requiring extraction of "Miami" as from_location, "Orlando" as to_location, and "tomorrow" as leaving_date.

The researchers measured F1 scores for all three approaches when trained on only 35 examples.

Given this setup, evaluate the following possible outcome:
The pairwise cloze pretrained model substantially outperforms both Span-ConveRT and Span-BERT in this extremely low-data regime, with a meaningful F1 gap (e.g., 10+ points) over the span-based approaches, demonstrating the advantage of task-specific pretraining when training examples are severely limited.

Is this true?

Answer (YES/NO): YES